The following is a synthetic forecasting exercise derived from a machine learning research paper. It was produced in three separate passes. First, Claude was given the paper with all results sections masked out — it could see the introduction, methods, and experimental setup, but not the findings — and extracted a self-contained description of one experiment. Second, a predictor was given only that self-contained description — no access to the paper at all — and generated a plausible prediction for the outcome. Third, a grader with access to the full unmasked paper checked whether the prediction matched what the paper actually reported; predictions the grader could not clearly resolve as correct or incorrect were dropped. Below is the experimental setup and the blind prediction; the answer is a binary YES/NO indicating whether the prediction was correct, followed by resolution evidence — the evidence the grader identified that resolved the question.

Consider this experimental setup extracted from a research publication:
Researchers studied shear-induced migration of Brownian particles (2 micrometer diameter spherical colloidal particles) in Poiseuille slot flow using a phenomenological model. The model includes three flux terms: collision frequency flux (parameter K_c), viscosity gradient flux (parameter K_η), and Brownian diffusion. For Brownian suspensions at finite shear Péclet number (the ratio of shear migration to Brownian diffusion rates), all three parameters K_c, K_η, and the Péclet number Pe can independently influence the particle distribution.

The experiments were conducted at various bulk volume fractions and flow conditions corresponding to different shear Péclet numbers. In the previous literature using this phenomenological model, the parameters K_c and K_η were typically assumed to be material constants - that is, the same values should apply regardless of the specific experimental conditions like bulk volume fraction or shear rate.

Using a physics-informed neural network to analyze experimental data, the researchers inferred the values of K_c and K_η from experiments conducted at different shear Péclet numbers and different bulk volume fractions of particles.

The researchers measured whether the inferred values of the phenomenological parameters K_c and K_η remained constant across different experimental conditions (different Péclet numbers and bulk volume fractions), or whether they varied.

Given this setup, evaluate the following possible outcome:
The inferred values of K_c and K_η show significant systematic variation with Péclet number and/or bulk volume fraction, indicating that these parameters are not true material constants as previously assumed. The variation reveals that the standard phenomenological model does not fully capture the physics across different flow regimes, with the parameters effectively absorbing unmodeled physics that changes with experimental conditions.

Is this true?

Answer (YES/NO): YES